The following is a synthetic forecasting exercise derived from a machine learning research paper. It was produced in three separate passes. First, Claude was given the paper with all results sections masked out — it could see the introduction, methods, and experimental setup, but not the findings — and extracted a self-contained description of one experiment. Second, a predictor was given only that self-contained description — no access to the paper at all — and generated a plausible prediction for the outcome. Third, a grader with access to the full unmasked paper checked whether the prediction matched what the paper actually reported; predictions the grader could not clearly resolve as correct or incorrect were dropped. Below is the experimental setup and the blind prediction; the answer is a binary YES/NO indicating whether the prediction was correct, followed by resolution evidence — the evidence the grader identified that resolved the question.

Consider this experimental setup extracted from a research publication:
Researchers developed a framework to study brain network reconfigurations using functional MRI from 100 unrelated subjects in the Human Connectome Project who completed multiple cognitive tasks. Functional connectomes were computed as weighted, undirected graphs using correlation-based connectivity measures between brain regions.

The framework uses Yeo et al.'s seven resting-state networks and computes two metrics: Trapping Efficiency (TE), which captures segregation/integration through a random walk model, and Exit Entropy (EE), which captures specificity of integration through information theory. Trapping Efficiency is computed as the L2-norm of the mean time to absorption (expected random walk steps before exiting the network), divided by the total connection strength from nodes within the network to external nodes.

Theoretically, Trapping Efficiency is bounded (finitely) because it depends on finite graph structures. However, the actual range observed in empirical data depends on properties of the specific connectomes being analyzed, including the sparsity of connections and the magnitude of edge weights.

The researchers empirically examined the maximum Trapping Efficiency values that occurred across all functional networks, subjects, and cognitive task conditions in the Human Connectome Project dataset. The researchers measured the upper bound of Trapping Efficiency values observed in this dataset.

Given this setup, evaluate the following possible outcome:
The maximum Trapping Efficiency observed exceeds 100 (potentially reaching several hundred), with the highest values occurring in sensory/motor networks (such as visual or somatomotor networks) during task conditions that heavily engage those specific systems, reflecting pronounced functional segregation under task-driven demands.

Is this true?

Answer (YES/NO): NO